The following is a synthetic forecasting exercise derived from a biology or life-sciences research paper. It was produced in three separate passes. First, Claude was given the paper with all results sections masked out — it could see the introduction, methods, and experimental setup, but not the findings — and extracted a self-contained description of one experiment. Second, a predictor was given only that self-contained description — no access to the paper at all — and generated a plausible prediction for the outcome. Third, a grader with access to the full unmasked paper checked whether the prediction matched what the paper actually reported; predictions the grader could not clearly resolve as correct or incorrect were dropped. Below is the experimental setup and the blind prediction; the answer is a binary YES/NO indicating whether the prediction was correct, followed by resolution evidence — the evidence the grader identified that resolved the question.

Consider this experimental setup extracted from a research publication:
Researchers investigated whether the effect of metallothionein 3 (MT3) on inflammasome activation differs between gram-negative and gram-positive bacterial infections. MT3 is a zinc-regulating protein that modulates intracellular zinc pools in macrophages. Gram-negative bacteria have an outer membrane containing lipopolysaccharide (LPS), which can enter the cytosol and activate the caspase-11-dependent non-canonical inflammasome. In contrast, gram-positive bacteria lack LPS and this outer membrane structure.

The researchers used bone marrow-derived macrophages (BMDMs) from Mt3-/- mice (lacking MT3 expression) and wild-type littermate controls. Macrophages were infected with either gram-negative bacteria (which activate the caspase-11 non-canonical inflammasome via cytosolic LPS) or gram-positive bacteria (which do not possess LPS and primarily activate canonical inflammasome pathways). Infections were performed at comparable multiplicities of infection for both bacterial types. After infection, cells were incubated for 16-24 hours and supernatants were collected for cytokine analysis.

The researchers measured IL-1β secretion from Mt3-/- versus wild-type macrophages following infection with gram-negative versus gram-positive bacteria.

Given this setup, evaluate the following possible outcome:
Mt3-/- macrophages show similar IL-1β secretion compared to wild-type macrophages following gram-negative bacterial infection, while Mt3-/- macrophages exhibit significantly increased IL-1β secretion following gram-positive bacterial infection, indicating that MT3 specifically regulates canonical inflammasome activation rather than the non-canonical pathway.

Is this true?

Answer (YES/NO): NO